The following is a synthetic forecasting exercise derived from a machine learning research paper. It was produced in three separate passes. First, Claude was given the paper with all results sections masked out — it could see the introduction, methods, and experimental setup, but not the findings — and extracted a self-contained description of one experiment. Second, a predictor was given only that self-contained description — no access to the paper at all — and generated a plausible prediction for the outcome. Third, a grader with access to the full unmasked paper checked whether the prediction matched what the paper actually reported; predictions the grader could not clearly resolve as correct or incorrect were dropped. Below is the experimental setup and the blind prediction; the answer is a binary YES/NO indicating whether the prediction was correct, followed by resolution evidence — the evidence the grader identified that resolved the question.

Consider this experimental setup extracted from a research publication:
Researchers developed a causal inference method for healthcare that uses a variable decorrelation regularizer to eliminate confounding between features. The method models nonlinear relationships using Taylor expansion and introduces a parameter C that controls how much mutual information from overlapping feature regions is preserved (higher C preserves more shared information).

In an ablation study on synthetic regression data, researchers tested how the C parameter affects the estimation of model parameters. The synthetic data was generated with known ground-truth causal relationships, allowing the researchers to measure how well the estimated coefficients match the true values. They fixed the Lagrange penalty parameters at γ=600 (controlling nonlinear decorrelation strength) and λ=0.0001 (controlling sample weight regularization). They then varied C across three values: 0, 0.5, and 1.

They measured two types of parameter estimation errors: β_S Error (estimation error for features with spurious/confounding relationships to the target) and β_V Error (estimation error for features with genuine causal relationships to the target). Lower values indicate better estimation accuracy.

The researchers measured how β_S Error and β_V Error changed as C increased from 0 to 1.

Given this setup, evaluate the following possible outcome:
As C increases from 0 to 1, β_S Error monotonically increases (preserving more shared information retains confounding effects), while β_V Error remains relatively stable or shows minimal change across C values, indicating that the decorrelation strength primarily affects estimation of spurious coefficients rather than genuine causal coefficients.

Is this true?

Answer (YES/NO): NO